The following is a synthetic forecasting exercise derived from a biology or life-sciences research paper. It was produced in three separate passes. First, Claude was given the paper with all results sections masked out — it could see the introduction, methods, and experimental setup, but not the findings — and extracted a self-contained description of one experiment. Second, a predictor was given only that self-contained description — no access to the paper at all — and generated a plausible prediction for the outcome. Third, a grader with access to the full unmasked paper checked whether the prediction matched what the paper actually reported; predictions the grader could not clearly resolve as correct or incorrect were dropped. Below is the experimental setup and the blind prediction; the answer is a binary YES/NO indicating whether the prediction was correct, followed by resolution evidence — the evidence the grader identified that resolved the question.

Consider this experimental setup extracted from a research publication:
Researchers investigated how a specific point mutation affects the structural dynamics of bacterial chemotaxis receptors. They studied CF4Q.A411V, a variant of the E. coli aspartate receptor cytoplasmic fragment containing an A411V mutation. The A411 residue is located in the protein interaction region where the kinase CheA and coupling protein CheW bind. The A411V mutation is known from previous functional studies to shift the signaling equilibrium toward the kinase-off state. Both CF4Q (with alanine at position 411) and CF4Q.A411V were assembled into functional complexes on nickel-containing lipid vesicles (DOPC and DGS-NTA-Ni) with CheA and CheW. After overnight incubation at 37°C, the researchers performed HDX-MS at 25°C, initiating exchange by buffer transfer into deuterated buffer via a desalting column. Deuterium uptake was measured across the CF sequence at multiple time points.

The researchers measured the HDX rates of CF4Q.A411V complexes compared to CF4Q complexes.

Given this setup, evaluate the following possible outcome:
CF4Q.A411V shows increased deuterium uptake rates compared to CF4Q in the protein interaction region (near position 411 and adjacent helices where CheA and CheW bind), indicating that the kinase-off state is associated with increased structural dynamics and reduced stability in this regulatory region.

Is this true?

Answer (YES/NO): YES